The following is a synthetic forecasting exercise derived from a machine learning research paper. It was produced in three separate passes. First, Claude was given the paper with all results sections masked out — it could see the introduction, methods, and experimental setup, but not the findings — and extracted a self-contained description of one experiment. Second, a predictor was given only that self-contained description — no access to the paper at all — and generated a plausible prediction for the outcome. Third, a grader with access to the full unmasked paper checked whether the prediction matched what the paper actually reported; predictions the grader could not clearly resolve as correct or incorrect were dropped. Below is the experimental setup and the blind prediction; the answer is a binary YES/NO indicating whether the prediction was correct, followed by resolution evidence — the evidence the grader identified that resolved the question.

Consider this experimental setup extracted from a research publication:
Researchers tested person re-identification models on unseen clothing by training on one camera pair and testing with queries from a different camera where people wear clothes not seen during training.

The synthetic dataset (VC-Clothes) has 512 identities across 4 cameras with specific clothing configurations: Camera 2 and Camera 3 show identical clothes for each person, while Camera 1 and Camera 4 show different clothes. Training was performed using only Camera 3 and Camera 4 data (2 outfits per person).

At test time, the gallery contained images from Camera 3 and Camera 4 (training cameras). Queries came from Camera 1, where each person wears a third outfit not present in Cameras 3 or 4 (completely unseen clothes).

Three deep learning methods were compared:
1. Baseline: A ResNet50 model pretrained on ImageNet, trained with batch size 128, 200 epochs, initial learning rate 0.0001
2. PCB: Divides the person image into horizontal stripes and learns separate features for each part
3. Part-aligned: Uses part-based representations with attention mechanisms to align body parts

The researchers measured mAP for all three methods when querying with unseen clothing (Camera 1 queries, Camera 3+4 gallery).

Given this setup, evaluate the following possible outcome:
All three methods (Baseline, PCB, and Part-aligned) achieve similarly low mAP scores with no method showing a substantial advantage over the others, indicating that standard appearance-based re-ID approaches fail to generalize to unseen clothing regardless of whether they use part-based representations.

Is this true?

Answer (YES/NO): NO